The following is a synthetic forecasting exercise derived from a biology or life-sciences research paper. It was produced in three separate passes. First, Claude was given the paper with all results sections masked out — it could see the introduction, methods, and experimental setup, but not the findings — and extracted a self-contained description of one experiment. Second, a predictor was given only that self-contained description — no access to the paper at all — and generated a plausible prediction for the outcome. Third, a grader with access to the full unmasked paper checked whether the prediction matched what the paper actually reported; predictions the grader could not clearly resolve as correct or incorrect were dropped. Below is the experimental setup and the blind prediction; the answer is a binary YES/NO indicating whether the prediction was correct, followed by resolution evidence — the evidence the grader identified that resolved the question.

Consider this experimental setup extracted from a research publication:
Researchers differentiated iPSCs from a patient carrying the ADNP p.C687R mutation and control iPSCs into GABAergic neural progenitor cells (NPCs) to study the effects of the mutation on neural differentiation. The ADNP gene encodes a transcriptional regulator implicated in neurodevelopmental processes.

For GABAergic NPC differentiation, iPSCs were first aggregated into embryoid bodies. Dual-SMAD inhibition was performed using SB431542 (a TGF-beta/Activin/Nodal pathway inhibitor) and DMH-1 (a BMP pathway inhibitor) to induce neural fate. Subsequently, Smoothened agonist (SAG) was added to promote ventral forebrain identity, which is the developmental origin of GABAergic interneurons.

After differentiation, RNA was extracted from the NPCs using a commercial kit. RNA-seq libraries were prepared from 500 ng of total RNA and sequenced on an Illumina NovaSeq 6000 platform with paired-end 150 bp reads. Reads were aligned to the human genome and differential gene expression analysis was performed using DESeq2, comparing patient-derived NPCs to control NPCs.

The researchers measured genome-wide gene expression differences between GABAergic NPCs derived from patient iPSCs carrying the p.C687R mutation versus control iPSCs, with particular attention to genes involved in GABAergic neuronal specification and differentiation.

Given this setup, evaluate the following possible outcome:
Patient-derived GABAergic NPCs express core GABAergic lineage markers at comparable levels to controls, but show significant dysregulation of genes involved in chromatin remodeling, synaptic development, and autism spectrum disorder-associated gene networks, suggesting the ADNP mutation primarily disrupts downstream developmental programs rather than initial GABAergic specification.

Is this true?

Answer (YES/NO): NO